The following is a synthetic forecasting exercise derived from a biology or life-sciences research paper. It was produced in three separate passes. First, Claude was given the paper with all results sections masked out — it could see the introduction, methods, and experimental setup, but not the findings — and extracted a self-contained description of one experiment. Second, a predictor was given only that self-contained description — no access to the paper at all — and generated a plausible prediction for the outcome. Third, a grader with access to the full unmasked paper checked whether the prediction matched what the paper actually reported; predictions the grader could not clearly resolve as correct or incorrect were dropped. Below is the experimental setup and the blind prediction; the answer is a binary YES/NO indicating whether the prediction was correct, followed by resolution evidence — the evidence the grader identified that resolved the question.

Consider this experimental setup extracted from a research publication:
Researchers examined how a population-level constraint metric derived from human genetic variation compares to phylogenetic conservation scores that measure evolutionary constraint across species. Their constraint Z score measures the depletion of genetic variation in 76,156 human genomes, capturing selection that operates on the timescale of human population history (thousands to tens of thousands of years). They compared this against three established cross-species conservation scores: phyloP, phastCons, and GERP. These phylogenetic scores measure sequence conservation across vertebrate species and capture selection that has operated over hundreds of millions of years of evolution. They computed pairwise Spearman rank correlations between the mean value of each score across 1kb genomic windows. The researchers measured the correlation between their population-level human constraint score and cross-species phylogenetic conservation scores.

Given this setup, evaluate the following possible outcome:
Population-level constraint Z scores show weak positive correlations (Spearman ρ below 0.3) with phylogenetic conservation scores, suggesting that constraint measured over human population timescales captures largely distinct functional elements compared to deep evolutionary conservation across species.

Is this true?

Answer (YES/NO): YES